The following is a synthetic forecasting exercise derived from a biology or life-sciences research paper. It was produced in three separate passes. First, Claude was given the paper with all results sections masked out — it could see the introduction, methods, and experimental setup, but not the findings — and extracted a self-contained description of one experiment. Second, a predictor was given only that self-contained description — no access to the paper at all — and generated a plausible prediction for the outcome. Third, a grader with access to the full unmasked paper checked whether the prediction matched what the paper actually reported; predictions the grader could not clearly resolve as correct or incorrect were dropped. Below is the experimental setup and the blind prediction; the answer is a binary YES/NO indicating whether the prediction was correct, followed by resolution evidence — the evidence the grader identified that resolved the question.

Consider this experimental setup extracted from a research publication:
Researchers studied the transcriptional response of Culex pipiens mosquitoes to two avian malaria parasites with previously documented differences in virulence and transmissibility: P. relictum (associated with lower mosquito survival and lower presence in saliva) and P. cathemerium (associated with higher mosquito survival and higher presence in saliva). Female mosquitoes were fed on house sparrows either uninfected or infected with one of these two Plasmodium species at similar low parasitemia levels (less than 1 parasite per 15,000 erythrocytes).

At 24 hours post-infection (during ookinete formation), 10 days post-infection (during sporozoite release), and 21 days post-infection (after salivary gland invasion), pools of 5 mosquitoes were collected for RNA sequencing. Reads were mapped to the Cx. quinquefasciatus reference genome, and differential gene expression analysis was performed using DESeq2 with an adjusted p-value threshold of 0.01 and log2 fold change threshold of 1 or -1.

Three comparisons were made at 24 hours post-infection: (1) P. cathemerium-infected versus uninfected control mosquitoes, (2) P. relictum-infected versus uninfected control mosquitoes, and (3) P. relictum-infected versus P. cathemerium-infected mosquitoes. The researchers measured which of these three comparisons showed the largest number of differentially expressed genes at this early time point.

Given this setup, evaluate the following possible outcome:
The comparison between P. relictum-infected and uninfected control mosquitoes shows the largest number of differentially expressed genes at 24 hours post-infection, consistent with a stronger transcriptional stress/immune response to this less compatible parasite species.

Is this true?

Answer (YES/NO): NO